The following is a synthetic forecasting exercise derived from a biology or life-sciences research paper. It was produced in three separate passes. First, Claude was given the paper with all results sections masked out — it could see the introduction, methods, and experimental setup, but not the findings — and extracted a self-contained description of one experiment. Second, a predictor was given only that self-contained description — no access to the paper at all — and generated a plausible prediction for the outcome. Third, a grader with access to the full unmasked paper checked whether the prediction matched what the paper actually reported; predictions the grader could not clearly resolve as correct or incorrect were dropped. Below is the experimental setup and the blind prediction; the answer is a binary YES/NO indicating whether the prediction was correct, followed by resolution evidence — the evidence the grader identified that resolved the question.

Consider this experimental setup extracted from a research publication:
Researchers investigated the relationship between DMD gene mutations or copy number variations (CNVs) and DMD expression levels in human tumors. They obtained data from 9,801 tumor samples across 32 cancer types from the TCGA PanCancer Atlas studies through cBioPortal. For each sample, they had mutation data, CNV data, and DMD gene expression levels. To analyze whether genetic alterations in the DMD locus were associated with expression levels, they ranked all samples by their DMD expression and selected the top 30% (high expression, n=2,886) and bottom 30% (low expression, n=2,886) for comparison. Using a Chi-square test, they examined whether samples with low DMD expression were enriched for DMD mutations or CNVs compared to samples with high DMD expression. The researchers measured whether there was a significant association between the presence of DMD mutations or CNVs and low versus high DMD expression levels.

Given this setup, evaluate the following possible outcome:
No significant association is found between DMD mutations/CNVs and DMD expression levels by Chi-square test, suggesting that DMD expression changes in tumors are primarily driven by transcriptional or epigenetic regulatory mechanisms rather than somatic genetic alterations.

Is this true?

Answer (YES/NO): NO